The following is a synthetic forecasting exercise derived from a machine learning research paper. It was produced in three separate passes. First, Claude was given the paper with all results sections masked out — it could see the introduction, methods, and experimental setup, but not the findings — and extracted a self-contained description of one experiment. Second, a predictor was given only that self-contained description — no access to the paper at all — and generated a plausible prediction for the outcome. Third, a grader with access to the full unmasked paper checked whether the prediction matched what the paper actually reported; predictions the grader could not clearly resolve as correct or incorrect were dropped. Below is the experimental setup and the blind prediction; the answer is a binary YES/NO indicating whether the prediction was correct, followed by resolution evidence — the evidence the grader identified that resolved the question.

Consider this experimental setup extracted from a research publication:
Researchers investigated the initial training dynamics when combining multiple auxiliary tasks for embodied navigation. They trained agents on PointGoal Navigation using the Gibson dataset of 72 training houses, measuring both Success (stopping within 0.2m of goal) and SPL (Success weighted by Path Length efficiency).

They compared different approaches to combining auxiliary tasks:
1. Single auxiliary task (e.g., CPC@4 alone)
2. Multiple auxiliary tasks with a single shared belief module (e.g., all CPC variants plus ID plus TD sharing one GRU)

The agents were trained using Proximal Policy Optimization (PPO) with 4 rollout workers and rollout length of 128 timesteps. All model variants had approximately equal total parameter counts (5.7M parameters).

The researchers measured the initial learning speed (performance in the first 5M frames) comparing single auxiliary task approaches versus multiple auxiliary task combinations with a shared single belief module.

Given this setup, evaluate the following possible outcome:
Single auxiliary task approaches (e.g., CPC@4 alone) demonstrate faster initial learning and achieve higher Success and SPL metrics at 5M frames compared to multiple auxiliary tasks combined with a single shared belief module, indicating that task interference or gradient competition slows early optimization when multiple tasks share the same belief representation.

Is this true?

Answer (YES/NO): YES